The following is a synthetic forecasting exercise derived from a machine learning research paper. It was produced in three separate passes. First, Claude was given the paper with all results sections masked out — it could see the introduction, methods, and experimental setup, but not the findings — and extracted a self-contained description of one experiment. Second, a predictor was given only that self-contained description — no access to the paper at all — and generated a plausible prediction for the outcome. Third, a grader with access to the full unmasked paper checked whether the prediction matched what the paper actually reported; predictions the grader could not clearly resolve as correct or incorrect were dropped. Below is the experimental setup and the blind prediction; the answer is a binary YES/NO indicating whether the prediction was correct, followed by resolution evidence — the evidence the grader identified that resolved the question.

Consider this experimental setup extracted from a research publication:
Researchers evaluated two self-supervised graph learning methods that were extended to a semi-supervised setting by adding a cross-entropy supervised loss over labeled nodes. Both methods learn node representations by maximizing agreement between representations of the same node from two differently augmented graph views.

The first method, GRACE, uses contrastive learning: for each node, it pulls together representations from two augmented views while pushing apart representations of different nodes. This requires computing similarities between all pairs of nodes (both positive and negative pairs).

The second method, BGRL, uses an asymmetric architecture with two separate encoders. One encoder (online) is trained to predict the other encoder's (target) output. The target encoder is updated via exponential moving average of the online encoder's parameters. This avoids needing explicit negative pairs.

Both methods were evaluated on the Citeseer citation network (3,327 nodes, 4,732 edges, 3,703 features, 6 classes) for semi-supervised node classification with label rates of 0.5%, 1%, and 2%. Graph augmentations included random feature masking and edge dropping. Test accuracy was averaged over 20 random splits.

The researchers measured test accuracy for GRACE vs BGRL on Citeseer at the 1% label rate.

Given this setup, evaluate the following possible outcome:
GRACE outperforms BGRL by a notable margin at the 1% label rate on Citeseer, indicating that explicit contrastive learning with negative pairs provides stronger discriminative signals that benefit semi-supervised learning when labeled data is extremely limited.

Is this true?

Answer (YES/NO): NO